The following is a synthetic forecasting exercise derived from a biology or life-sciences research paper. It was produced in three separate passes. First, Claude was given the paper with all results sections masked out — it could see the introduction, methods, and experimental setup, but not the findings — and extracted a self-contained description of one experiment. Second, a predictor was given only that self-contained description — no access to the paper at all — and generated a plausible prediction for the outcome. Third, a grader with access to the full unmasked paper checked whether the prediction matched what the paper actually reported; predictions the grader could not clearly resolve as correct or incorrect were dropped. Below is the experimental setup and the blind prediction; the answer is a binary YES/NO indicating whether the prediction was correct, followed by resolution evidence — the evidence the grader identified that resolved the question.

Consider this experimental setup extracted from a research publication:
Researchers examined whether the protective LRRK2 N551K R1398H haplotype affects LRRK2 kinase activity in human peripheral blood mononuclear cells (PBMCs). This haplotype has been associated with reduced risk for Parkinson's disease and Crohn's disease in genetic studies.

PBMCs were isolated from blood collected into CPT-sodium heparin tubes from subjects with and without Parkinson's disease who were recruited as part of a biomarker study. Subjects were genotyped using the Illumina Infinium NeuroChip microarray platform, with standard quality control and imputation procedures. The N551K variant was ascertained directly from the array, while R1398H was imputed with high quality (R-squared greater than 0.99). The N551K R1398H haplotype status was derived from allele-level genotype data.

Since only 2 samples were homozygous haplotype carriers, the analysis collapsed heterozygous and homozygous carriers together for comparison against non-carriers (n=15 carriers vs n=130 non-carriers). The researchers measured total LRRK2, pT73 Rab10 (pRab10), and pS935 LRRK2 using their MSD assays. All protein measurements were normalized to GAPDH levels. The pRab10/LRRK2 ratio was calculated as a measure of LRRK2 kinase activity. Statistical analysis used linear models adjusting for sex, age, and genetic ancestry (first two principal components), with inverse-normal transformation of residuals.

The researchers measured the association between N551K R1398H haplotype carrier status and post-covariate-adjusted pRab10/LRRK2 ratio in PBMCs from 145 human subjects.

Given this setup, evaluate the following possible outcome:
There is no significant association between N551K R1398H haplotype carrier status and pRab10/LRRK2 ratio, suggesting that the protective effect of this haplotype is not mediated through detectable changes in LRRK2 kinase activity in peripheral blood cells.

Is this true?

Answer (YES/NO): NO